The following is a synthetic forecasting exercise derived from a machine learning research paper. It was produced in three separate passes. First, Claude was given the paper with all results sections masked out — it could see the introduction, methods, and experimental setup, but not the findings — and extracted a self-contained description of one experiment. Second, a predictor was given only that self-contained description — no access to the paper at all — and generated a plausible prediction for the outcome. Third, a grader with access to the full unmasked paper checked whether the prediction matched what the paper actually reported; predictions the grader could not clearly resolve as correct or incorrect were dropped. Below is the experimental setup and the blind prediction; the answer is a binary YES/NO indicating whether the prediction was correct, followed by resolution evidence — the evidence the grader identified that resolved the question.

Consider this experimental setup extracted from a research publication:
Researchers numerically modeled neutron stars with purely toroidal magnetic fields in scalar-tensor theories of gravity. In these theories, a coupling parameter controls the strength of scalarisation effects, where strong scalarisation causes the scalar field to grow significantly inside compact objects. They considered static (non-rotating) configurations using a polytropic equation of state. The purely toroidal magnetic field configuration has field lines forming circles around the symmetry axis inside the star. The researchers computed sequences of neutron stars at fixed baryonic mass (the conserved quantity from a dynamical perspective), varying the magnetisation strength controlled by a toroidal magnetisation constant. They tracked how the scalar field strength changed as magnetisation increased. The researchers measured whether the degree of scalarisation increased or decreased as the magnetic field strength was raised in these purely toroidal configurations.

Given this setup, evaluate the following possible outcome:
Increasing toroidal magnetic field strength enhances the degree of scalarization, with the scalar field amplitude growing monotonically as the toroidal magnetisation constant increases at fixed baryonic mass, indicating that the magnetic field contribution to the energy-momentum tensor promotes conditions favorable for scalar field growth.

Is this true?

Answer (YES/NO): NO